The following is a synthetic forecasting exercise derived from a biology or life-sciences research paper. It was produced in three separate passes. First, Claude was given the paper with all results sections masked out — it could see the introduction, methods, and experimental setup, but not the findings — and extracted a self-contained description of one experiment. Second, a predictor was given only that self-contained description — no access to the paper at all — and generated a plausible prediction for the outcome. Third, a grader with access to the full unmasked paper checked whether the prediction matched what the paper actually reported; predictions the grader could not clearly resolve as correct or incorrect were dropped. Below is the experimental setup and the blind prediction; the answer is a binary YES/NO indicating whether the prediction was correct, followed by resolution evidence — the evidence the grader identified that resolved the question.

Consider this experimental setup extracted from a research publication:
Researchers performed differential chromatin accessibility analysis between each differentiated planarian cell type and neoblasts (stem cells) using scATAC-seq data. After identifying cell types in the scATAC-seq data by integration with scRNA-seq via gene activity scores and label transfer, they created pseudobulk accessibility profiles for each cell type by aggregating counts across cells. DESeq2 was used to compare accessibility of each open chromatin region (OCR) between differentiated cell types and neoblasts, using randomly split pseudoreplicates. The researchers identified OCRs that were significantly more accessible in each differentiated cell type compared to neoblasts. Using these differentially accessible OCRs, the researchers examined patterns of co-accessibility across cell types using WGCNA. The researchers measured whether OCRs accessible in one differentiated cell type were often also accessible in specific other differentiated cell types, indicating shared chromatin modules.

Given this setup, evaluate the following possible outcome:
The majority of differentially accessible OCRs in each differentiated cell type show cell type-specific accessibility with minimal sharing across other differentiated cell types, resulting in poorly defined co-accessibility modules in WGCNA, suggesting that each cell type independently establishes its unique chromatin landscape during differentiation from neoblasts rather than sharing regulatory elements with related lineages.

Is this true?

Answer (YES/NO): NO